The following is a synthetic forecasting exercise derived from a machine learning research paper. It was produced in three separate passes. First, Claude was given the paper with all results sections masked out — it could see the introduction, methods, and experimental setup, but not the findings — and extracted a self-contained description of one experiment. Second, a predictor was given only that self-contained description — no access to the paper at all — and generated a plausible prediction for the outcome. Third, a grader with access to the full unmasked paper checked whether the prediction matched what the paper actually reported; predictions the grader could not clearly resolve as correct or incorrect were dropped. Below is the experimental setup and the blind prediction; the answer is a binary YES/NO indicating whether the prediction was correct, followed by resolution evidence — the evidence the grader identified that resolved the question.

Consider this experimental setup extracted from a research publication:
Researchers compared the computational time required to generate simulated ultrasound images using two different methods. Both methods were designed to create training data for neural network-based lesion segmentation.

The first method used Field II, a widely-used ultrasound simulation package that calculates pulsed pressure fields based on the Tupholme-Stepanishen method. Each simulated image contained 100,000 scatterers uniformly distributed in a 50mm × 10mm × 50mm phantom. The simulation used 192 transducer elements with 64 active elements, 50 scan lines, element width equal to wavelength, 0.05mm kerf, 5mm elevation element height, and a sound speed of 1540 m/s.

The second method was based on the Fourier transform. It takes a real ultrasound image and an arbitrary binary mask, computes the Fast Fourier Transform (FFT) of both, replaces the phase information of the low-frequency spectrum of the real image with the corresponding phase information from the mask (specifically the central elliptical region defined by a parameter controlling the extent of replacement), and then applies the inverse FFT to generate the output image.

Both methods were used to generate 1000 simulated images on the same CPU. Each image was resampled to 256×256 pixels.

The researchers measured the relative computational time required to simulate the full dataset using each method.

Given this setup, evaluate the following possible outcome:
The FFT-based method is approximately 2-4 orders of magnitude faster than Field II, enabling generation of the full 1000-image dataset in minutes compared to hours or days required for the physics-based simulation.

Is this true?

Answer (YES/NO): NO